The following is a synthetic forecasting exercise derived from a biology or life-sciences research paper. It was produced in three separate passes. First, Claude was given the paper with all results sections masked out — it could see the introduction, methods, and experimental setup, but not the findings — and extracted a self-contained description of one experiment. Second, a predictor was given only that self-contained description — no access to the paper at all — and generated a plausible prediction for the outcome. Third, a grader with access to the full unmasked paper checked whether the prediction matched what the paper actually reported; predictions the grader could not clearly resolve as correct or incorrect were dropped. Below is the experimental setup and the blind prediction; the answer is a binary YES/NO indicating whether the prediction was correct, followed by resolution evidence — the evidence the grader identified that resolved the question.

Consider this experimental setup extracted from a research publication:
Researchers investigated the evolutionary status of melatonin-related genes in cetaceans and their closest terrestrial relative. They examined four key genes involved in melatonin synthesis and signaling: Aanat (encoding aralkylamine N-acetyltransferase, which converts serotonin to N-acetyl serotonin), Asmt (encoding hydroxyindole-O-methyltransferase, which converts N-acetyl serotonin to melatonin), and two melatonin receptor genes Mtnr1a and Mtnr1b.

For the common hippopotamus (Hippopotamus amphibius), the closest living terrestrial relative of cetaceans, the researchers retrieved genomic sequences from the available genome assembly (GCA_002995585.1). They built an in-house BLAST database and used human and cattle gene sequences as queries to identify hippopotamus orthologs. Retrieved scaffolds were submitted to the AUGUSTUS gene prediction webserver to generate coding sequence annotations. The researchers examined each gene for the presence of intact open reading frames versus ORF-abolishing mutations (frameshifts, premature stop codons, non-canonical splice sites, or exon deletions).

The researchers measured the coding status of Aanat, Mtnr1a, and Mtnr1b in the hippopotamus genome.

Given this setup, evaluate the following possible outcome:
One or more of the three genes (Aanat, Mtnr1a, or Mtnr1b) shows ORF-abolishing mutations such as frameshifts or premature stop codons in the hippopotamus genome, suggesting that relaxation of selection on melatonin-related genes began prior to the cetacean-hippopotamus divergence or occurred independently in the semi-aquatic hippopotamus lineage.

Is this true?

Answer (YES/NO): NO